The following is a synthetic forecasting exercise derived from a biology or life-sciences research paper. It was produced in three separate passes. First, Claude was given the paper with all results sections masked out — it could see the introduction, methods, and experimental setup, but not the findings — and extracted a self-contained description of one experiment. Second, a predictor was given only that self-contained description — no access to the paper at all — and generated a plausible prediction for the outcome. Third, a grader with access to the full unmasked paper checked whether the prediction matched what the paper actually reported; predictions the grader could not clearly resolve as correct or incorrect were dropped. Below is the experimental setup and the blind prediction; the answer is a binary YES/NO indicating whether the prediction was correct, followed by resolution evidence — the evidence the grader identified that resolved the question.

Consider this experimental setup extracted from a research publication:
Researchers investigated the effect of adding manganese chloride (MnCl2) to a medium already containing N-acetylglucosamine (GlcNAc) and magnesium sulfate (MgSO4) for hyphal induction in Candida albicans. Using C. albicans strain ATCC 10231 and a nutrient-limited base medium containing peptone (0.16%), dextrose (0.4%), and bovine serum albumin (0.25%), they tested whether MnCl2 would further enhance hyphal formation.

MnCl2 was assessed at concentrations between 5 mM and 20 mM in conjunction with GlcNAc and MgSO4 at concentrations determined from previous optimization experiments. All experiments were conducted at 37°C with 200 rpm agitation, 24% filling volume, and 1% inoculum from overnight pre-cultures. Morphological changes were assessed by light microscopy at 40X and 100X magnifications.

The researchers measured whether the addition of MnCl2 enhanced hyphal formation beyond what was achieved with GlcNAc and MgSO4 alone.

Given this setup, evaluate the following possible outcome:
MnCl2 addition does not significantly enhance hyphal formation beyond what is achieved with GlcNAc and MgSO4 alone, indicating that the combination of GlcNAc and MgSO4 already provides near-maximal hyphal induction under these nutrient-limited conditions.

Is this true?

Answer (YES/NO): NO